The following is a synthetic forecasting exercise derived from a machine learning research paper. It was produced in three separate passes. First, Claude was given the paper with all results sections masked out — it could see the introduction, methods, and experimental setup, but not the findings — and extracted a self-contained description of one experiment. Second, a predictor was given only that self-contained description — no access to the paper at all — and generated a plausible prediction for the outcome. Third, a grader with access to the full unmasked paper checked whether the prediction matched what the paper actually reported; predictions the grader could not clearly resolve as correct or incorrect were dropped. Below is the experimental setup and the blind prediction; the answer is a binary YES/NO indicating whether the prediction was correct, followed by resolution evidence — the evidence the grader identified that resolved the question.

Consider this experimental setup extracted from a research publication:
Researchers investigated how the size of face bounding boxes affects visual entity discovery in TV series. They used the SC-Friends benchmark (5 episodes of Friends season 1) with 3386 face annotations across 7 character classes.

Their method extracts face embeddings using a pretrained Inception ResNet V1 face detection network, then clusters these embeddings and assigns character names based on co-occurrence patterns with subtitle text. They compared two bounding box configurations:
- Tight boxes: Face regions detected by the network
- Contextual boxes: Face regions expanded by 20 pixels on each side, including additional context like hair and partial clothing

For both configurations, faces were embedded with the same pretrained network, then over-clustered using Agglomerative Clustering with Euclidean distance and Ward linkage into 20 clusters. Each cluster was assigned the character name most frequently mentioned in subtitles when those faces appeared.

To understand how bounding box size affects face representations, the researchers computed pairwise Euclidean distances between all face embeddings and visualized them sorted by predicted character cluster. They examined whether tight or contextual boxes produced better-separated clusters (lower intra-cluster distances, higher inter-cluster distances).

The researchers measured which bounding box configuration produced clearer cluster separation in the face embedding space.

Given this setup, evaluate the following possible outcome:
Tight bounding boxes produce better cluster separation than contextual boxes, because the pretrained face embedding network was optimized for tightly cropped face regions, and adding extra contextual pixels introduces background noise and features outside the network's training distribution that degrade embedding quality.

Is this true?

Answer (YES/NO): NO